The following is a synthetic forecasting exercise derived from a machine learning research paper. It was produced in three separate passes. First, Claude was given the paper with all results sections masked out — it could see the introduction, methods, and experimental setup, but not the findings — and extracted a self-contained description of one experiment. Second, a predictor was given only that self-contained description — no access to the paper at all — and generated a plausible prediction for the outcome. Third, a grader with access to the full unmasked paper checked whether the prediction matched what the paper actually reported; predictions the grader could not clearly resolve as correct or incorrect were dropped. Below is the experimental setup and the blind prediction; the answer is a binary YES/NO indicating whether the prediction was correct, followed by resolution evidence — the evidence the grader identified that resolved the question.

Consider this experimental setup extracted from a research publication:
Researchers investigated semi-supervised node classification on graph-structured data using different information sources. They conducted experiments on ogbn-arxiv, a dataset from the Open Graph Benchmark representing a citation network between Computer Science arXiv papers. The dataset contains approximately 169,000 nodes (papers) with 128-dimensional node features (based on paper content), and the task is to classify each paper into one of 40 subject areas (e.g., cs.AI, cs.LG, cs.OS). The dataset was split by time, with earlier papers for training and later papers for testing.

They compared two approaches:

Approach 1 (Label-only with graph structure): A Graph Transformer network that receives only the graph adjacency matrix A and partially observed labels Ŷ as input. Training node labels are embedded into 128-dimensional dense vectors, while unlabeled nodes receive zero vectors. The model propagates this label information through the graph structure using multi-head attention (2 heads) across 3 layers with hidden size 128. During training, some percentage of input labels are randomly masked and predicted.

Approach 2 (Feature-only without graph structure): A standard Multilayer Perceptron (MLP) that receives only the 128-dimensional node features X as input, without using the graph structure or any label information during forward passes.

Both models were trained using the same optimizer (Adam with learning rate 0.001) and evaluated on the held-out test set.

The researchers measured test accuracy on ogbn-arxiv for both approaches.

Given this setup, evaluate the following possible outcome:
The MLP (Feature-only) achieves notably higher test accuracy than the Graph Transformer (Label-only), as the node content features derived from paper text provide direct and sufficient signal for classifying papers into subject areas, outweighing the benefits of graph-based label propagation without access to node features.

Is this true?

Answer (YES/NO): NO